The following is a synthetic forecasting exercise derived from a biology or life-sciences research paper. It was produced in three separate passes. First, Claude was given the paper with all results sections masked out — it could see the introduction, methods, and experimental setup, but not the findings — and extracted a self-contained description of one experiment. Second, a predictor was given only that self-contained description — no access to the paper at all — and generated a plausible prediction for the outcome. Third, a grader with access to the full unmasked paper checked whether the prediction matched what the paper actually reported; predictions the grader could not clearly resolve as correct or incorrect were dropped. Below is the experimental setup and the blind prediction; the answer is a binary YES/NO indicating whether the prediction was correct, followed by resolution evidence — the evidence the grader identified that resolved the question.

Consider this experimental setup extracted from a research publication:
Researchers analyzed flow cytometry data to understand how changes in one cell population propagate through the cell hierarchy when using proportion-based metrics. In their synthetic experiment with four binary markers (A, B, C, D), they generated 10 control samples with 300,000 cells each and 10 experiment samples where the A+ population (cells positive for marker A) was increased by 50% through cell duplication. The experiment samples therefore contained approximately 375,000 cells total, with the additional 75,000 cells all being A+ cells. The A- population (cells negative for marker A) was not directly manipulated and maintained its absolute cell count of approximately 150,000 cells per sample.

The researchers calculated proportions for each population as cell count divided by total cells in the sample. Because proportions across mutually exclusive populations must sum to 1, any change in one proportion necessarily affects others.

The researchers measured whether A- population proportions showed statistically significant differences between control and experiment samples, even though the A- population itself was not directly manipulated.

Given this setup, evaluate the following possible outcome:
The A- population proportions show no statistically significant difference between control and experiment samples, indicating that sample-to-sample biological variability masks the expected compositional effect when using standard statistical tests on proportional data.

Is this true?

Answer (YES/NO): NO